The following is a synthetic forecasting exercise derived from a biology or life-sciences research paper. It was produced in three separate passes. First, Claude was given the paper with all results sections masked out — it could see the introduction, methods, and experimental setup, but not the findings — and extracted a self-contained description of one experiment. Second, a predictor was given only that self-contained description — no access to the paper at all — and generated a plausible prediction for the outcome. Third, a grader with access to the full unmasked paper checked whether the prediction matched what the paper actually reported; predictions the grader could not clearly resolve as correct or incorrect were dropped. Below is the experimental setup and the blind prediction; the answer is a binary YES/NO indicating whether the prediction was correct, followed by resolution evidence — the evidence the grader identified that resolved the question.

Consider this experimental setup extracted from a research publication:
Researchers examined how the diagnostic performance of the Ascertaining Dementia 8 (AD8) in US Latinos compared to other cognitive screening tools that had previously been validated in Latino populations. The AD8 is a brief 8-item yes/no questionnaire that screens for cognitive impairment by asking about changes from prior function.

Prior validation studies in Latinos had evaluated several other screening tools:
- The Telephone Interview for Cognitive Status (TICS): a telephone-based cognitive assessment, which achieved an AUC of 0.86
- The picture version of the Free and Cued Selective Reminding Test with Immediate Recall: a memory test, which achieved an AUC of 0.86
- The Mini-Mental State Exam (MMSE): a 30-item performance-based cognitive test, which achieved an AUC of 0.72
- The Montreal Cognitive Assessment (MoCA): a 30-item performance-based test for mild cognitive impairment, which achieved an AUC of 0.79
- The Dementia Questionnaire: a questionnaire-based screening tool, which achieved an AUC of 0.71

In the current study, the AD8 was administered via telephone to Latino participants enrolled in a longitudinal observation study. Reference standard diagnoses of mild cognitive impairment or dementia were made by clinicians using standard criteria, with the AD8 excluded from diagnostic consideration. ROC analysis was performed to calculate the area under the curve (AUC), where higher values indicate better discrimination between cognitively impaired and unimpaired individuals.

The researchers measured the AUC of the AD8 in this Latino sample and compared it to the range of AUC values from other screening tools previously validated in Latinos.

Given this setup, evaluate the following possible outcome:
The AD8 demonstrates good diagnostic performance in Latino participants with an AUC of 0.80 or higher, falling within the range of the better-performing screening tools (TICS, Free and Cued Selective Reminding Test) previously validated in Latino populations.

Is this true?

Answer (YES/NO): YES